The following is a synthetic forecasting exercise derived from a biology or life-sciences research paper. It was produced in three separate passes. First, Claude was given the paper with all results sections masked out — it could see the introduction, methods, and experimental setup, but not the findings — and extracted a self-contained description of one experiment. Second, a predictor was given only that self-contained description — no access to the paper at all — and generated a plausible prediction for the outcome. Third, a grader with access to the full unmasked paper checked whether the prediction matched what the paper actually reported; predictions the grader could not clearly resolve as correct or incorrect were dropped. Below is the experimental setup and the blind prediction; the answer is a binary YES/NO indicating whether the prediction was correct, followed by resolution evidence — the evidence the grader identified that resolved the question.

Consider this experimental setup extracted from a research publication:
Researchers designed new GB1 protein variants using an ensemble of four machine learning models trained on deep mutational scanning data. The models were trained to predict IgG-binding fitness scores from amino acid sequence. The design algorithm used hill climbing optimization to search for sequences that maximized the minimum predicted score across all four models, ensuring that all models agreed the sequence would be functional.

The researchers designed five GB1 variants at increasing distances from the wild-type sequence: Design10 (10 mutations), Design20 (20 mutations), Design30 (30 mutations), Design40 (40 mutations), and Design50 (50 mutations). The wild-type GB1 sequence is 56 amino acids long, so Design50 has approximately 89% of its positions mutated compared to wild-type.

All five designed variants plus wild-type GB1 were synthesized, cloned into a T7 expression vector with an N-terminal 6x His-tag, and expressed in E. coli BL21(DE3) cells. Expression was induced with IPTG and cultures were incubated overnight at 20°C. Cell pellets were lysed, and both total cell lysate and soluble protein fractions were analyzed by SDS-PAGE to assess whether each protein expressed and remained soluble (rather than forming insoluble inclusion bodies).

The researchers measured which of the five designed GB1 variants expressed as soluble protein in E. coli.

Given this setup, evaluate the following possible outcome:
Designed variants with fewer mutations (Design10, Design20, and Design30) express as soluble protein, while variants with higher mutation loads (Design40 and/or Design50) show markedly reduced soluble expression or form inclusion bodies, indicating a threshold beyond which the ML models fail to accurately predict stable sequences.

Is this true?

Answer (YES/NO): NO